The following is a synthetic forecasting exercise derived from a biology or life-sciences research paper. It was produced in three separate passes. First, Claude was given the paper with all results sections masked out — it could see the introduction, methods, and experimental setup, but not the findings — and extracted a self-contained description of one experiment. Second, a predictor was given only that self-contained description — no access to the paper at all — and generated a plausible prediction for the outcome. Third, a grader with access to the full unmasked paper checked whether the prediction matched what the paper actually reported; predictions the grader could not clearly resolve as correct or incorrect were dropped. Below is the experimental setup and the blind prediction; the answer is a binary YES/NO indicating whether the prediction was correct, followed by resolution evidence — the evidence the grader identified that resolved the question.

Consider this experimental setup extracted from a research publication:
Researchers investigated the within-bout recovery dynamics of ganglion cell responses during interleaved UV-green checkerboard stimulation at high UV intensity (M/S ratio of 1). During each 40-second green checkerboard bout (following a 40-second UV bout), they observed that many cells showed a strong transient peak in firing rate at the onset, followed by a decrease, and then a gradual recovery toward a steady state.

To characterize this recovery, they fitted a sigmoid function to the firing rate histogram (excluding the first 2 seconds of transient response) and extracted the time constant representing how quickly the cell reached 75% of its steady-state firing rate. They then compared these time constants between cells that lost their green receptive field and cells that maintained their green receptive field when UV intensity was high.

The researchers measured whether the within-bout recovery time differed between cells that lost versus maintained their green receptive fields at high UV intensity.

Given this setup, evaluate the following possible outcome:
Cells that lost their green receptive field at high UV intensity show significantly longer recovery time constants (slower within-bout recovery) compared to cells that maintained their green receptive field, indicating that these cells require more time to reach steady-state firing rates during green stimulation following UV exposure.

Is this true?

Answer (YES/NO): NO